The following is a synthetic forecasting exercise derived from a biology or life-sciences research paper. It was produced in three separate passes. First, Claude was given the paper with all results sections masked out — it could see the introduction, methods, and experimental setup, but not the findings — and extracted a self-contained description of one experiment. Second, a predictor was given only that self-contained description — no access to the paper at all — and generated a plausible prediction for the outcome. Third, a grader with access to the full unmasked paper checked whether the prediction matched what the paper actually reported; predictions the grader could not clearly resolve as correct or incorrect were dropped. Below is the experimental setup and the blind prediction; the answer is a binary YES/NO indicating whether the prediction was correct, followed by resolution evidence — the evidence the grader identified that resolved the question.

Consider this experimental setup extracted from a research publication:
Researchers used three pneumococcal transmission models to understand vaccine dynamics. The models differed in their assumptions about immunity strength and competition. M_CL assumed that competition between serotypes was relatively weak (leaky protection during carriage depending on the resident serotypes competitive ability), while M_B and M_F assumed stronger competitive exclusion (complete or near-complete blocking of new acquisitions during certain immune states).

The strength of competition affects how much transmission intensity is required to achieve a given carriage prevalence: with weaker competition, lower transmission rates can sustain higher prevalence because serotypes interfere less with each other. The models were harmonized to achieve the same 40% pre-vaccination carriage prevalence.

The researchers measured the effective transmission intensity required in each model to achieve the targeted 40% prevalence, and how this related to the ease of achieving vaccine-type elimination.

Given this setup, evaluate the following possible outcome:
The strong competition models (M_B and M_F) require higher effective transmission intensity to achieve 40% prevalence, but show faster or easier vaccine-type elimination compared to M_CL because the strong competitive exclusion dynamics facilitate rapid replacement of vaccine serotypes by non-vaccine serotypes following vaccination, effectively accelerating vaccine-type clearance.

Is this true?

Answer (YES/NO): NO